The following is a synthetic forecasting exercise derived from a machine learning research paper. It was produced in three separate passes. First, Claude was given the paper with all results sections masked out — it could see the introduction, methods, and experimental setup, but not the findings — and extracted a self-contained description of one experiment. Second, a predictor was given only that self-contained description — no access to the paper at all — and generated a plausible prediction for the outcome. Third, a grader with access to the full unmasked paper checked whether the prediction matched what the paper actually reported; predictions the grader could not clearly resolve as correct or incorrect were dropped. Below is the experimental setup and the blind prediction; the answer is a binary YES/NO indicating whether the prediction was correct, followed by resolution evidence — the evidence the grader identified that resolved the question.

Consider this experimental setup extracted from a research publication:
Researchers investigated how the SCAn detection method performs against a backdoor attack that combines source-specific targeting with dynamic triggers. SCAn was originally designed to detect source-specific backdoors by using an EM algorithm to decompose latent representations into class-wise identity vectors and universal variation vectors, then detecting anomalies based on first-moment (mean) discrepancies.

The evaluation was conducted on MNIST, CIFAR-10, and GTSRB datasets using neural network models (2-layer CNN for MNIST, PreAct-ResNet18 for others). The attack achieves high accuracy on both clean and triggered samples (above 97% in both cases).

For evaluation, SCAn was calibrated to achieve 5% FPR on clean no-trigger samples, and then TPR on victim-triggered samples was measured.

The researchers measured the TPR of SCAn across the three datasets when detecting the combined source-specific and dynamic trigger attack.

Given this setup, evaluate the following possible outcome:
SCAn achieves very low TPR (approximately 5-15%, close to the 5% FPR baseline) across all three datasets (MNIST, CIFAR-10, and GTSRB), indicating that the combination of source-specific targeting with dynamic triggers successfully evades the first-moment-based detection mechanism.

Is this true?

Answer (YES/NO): NO